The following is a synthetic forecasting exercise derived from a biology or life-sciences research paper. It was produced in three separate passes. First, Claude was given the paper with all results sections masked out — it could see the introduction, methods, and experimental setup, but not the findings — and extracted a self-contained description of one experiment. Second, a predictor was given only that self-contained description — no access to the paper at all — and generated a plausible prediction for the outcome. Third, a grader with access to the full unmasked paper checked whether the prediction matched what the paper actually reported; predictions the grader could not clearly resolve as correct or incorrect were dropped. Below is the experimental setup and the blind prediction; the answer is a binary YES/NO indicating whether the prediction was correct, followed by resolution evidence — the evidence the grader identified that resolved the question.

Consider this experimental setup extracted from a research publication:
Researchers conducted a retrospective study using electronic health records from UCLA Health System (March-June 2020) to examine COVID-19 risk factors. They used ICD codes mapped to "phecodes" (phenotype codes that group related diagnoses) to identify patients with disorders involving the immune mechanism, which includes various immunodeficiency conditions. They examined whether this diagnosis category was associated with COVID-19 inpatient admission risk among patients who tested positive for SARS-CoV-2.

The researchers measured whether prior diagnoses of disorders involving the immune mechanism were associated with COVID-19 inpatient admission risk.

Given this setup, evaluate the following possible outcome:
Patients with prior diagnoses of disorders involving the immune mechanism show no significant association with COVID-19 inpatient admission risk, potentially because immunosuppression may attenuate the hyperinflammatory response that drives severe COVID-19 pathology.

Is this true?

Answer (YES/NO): NO